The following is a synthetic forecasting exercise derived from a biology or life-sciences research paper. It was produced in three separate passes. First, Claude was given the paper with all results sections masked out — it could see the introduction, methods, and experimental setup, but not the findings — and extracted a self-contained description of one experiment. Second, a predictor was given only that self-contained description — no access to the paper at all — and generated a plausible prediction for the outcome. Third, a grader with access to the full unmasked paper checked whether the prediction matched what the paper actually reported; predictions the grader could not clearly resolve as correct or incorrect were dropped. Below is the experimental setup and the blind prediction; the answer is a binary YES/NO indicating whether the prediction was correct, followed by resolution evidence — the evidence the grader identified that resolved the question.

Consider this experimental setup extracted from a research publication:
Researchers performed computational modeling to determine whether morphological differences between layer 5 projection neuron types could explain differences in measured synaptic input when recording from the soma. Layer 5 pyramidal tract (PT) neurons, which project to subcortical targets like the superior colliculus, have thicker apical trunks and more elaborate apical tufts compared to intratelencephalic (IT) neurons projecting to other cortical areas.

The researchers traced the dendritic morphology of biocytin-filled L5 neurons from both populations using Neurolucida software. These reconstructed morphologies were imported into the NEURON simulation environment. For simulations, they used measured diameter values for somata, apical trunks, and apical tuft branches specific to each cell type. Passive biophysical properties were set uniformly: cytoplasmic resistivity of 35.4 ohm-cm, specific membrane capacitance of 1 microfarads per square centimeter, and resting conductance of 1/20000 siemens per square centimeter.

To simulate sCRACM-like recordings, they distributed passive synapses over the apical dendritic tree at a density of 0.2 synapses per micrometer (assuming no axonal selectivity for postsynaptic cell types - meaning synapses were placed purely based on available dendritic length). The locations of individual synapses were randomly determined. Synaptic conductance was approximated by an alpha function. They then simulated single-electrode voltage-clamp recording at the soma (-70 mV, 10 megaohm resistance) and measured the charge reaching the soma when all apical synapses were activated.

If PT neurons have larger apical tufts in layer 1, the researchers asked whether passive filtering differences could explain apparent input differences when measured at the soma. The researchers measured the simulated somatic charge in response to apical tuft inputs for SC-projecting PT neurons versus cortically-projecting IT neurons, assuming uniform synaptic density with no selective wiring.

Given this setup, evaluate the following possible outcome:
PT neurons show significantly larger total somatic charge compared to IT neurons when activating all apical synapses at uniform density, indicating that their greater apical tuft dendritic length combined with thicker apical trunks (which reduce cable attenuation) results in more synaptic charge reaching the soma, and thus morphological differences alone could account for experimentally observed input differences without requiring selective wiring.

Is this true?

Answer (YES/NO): NO